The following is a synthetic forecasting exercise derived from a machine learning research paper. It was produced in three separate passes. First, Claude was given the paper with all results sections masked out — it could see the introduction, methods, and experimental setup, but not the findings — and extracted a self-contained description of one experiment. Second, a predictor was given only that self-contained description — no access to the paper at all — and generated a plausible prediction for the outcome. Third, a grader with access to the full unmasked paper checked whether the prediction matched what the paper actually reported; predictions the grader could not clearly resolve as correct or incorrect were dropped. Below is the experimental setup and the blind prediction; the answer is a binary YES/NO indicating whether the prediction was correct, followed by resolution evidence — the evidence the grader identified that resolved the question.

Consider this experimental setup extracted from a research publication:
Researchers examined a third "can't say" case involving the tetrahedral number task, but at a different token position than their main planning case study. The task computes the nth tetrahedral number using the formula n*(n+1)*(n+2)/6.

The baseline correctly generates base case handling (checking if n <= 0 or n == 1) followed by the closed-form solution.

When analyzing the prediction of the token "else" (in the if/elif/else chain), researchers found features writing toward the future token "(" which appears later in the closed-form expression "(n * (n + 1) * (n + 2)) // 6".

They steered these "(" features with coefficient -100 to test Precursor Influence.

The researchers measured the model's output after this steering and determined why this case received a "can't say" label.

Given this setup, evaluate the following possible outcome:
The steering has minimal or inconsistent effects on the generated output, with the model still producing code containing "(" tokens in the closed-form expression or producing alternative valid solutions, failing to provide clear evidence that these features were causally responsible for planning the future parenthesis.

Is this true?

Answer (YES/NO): NO